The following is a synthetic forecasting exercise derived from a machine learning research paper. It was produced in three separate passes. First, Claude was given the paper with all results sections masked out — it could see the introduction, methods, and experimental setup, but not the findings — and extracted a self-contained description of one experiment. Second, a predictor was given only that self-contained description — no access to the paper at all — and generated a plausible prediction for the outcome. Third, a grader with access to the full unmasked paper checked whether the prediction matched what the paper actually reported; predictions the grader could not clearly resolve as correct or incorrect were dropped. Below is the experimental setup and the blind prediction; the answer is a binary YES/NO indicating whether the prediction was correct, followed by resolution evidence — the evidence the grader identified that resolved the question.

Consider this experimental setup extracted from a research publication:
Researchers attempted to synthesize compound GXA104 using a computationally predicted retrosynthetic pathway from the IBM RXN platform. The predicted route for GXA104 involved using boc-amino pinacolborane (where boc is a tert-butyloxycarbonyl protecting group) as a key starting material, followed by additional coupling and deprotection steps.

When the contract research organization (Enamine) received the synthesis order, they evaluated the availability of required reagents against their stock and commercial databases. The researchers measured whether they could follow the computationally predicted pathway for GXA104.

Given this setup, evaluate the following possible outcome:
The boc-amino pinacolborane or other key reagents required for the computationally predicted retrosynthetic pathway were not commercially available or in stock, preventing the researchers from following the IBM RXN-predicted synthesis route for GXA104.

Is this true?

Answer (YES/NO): YES